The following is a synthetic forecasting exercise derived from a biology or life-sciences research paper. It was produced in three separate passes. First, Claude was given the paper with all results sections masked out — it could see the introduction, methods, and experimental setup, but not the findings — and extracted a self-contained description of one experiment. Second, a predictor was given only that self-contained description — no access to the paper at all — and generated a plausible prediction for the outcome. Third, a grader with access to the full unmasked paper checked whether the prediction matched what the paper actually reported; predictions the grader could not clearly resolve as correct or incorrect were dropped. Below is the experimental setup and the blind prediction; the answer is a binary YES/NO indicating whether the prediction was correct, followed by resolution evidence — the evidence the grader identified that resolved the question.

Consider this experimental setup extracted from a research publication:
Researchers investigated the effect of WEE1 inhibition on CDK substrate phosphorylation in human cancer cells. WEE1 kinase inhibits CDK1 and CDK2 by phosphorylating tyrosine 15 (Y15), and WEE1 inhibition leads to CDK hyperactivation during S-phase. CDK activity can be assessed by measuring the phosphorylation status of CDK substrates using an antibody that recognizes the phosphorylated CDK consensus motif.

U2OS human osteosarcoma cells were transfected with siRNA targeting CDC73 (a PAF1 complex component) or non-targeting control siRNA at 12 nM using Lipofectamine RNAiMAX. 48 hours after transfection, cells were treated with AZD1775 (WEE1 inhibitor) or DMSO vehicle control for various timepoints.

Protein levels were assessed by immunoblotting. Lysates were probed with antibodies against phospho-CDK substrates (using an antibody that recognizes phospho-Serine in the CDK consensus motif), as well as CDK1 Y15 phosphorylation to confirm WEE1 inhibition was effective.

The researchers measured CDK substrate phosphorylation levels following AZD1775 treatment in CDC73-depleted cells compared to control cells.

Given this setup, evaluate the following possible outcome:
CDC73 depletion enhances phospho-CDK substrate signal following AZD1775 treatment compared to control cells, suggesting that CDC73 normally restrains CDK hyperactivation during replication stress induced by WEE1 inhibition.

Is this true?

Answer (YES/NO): NO